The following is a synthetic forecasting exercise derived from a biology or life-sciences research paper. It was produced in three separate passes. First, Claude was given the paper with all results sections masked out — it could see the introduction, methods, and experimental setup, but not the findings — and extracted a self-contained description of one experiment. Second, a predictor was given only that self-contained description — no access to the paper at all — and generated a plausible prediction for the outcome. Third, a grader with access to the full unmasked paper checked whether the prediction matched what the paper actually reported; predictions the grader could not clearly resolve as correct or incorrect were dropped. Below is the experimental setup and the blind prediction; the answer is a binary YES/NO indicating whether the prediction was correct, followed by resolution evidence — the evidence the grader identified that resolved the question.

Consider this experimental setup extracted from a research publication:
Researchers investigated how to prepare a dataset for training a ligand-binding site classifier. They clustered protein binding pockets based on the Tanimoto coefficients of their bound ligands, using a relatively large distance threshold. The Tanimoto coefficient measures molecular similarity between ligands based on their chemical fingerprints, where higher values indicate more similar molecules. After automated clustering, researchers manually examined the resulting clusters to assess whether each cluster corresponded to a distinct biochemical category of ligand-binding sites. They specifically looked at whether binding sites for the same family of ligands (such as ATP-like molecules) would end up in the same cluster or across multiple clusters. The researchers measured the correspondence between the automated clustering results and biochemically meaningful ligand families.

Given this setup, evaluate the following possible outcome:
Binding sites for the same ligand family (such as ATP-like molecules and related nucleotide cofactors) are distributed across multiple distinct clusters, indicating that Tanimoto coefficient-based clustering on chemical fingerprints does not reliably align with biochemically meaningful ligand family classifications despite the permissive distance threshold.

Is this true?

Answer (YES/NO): YES